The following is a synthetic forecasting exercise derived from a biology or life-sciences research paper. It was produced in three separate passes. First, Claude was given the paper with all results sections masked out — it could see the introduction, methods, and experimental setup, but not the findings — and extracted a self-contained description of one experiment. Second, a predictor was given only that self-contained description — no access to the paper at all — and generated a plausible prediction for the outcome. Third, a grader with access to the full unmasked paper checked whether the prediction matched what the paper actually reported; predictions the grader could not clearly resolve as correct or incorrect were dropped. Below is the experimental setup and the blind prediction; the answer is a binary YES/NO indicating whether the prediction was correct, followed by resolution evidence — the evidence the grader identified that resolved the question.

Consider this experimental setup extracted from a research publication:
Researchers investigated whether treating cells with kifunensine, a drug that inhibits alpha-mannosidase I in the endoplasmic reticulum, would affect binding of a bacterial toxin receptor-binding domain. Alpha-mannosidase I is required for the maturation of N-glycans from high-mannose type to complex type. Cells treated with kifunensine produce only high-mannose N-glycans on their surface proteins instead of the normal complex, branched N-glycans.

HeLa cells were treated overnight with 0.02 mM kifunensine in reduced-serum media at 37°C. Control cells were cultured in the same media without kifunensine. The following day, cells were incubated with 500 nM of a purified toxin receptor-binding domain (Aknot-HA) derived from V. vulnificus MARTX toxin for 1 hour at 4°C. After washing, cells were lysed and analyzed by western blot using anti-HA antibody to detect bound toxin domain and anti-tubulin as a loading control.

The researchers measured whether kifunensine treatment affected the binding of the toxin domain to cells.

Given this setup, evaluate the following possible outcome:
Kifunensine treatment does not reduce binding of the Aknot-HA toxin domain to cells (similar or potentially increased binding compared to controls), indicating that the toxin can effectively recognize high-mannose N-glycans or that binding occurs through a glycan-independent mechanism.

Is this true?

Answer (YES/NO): NO